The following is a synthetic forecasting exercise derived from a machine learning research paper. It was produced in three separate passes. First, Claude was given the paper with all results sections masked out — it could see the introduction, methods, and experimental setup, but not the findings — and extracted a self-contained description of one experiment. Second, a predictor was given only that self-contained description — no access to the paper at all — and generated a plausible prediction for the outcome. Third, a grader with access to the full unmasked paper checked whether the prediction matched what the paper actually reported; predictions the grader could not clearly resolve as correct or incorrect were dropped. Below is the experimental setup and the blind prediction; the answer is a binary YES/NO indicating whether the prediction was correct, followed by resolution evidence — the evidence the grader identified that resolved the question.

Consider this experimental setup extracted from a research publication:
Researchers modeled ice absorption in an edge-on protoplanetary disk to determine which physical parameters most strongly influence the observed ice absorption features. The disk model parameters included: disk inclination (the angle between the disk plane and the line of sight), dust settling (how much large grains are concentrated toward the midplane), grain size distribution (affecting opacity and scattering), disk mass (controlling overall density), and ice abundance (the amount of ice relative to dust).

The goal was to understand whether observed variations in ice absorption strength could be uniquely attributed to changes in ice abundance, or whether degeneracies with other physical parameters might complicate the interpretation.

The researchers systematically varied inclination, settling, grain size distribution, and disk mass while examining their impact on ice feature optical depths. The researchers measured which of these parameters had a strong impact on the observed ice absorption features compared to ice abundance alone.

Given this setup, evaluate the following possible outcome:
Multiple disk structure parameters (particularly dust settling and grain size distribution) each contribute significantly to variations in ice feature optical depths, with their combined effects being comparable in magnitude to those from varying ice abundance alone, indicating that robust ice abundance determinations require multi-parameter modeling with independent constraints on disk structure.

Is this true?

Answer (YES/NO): NO